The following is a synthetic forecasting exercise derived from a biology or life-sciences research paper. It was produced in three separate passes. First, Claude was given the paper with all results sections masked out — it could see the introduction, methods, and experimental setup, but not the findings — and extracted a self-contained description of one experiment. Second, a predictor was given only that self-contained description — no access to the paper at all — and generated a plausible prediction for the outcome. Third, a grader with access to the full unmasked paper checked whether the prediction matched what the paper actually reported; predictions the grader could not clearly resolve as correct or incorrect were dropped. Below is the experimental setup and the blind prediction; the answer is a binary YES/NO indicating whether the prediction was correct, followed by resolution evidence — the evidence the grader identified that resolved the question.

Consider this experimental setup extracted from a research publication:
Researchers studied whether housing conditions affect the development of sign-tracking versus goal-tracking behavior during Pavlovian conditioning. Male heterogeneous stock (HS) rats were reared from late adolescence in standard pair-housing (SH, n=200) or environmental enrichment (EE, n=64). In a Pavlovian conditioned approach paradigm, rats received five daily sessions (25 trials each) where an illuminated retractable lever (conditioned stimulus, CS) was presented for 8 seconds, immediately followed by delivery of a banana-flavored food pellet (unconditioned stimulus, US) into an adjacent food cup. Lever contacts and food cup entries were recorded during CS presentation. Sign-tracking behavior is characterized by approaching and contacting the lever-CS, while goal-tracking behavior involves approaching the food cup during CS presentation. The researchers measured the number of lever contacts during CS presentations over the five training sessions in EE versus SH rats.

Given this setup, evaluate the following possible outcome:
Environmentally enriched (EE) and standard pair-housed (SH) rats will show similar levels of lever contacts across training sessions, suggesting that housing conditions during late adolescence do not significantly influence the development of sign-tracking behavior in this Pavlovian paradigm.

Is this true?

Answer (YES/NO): NO